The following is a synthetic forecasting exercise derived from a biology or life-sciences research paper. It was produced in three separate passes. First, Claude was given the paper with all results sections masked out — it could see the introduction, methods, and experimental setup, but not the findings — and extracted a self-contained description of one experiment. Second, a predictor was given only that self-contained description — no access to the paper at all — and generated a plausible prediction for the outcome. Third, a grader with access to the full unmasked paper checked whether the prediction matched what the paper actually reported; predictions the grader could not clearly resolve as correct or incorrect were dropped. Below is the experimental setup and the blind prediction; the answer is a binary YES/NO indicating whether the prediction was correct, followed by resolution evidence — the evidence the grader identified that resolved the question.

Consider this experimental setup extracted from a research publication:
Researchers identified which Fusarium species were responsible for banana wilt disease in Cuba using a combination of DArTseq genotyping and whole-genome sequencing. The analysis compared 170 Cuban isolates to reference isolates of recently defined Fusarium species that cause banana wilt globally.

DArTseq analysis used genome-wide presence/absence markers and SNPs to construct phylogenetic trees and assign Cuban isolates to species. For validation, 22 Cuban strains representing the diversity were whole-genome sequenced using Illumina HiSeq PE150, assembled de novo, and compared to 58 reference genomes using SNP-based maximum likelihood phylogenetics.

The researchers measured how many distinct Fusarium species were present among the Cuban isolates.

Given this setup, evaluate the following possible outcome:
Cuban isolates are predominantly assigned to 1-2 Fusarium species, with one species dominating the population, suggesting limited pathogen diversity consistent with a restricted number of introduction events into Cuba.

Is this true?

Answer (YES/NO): NO